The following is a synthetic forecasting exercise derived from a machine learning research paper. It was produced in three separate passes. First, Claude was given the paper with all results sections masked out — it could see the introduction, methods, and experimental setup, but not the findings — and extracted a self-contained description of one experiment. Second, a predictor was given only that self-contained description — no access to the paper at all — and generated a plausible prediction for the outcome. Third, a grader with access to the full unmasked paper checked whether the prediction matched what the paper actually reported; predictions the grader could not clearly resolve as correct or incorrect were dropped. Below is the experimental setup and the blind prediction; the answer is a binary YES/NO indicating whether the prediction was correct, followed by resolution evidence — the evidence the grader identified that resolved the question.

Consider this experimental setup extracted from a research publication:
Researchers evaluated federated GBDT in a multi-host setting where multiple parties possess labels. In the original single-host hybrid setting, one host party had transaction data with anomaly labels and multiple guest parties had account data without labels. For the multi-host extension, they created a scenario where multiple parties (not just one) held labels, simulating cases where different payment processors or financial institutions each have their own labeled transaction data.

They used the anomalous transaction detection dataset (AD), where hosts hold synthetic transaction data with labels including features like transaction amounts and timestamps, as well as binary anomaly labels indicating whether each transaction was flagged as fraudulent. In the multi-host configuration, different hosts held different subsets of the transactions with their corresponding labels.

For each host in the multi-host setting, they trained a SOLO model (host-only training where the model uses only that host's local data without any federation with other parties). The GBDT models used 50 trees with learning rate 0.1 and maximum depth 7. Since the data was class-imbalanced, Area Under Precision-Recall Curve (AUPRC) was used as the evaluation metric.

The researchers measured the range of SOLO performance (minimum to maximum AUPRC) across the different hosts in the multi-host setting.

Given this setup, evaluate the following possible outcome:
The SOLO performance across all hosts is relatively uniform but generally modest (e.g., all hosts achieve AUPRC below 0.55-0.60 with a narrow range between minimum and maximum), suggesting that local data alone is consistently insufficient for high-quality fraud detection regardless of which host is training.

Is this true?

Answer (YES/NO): YES